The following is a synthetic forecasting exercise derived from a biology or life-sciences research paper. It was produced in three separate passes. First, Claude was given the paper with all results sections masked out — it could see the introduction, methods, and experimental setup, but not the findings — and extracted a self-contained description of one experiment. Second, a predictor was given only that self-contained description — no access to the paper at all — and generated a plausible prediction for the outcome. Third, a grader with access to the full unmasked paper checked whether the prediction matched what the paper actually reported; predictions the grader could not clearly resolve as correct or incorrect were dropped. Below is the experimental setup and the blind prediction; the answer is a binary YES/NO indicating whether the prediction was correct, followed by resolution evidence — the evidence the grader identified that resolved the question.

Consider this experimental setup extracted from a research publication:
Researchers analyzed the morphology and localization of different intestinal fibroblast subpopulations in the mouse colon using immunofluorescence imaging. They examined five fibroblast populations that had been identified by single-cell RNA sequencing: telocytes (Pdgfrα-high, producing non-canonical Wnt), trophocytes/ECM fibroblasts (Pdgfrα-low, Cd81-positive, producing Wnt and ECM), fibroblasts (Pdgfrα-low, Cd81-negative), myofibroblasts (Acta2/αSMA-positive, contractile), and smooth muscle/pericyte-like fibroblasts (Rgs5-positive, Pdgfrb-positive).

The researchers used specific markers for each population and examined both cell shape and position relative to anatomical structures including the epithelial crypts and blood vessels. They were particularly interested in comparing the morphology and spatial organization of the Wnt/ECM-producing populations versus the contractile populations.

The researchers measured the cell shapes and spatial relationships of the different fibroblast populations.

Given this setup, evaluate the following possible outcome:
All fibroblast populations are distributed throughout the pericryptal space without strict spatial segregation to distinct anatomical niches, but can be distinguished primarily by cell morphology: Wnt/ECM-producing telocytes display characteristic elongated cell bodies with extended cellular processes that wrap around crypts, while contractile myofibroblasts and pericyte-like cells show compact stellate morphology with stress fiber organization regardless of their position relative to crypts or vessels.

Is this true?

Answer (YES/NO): NO